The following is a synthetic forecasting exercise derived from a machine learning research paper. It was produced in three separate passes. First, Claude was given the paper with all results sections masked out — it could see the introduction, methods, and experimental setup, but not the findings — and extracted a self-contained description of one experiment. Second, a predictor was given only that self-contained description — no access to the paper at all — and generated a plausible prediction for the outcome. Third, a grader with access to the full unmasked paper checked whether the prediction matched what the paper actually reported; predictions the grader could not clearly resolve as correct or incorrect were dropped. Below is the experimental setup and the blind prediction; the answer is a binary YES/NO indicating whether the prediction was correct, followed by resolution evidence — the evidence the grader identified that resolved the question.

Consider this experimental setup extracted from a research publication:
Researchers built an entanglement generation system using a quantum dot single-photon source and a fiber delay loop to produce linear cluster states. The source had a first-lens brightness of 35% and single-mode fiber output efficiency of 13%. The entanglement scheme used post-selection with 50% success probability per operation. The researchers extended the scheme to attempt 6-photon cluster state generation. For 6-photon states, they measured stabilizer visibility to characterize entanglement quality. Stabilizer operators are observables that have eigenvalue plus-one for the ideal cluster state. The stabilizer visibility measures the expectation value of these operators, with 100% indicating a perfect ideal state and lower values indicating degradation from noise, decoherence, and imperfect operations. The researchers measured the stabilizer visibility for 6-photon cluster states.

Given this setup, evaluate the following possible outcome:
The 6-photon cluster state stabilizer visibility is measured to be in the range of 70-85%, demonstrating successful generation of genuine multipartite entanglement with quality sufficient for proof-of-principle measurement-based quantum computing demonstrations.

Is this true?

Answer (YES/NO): NO